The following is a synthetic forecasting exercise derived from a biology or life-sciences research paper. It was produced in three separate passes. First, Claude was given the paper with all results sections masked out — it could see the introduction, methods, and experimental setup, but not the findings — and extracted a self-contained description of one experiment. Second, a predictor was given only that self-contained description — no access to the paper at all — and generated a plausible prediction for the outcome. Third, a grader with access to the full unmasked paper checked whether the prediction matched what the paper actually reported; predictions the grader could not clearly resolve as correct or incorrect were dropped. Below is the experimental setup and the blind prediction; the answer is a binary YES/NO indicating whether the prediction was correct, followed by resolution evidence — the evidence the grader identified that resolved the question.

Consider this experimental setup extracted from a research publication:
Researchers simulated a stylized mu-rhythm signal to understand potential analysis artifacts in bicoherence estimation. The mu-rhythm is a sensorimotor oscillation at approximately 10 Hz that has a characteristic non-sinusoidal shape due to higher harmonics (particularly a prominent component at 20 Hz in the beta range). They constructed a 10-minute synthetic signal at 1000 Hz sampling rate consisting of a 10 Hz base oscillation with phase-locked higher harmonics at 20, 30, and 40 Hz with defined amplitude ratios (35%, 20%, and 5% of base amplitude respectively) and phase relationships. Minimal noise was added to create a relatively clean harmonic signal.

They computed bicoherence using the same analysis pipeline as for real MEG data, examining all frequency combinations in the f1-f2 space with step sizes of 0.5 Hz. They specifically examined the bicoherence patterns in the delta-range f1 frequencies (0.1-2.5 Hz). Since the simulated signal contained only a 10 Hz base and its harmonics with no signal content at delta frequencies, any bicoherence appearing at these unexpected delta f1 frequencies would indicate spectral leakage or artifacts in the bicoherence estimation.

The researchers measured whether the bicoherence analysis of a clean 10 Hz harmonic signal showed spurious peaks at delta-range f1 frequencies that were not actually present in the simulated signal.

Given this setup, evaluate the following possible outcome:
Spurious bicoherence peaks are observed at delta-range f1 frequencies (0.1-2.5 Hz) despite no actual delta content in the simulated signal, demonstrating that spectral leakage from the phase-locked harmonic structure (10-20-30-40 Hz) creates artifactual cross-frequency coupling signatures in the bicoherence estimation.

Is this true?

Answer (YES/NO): YES